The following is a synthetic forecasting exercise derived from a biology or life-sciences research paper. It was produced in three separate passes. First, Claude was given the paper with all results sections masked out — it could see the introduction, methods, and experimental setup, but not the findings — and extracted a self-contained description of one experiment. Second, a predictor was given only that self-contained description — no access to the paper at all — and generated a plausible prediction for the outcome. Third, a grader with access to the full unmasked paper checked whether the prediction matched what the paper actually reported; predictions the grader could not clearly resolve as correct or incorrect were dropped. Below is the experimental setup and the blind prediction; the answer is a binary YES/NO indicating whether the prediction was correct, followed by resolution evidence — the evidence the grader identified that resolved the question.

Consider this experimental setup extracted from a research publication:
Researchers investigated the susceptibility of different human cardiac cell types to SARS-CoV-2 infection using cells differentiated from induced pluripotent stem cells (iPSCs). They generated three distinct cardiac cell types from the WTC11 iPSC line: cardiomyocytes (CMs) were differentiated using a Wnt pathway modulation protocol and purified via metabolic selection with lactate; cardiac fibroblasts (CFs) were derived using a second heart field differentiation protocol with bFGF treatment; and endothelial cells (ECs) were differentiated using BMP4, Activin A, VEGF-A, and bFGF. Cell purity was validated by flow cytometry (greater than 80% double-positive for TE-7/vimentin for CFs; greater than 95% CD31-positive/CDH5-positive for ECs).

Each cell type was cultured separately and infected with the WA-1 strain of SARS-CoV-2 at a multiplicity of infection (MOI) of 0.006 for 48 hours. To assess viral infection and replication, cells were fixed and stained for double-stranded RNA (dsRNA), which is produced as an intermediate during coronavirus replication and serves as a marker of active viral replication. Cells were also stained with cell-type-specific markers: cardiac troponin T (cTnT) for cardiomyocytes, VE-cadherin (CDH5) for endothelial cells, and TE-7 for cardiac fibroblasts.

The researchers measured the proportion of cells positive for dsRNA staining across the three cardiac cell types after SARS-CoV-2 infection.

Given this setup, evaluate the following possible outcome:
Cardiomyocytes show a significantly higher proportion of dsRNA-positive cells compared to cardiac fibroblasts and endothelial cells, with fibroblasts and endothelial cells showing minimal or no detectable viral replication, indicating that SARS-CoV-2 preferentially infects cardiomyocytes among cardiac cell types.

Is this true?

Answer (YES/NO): YES